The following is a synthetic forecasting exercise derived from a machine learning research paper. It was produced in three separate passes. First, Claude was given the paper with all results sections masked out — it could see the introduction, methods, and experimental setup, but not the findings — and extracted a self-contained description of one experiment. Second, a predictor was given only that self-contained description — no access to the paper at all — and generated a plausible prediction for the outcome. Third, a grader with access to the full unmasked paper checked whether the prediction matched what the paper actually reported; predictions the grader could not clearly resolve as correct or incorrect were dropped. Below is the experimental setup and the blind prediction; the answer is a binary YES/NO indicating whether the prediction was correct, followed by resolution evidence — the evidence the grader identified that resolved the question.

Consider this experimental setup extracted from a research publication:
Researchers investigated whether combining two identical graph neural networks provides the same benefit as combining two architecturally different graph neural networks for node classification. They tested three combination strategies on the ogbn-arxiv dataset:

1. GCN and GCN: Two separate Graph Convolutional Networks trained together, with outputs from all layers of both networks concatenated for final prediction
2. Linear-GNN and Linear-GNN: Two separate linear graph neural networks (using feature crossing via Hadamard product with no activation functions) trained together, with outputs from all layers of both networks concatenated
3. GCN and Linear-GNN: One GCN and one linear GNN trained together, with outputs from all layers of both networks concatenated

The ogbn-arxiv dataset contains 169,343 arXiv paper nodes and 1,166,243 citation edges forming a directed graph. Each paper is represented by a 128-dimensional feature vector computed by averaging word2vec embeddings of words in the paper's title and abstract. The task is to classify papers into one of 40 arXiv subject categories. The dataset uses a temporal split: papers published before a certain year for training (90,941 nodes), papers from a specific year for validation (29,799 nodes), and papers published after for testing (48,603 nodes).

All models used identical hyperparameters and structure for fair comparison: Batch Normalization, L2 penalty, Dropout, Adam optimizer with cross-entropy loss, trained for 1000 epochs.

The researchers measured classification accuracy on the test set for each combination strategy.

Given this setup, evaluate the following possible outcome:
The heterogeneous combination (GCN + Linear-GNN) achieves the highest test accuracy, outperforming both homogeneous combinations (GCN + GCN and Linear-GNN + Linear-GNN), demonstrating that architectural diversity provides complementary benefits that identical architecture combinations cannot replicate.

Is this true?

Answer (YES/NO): YES